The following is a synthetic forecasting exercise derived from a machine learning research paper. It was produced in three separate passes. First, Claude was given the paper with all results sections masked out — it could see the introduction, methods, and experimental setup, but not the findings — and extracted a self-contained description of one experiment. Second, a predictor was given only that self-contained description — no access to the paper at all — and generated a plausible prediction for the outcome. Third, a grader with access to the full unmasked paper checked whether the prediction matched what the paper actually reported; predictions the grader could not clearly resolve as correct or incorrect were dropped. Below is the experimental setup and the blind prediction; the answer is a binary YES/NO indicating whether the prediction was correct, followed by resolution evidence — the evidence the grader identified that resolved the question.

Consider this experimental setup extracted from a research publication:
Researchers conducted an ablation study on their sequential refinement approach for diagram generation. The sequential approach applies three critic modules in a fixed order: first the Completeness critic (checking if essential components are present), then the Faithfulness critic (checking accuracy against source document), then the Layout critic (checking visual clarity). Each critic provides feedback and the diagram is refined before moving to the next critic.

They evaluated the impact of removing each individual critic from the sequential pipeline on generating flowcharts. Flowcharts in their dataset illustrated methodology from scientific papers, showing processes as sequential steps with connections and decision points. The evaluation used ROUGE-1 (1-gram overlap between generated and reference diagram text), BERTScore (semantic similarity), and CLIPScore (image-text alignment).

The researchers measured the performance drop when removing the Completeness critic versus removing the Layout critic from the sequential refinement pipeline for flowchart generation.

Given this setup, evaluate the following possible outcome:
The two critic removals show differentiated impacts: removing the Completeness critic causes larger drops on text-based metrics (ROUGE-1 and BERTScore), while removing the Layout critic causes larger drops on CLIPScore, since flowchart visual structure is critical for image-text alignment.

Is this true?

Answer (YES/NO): NO